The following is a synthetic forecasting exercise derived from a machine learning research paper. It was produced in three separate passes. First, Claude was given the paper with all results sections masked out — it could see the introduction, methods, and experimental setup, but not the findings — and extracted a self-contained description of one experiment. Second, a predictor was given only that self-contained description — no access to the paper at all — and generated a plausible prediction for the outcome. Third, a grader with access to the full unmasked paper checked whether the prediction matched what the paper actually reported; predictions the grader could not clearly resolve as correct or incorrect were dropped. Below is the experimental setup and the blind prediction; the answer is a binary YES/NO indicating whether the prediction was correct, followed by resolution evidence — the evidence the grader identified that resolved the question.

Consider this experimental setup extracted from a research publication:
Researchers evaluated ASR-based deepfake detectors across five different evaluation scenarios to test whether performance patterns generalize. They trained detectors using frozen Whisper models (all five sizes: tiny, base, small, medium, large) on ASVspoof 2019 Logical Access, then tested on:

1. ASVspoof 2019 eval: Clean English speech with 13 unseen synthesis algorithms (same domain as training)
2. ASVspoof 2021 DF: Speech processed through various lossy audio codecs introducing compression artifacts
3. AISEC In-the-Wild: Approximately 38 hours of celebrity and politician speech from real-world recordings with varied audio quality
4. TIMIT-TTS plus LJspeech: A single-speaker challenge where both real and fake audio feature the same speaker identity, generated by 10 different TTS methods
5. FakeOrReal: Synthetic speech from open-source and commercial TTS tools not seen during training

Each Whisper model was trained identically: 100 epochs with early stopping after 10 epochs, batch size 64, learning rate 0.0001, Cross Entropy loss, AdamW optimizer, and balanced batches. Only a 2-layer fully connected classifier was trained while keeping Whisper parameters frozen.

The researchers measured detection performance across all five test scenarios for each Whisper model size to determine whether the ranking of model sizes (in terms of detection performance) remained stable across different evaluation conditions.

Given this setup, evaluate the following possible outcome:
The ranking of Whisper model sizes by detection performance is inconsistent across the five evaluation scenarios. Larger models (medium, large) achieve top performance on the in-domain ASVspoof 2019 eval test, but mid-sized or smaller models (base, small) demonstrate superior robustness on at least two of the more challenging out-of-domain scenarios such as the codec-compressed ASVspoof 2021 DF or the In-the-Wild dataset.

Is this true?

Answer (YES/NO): NO